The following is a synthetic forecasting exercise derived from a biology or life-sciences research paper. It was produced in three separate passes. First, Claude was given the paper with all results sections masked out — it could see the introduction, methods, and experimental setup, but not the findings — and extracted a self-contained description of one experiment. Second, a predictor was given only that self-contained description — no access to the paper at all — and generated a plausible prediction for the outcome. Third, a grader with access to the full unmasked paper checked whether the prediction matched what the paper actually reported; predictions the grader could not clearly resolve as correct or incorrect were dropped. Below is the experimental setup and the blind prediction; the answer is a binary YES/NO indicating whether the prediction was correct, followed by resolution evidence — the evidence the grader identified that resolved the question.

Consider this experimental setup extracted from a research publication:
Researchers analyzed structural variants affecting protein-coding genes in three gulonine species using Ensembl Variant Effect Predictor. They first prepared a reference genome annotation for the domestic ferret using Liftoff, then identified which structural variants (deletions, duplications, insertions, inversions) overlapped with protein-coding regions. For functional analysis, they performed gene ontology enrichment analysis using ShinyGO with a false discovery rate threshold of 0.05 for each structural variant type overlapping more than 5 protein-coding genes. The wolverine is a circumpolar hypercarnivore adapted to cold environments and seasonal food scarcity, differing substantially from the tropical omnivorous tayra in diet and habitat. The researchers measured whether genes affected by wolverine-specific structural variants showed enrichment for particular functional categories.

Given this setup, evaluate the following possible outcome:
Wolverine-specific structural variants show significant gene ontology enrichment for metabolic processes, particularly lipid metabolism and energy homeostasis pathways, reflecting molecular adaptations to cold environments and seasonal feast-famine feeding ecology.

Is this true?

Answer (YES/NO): NO